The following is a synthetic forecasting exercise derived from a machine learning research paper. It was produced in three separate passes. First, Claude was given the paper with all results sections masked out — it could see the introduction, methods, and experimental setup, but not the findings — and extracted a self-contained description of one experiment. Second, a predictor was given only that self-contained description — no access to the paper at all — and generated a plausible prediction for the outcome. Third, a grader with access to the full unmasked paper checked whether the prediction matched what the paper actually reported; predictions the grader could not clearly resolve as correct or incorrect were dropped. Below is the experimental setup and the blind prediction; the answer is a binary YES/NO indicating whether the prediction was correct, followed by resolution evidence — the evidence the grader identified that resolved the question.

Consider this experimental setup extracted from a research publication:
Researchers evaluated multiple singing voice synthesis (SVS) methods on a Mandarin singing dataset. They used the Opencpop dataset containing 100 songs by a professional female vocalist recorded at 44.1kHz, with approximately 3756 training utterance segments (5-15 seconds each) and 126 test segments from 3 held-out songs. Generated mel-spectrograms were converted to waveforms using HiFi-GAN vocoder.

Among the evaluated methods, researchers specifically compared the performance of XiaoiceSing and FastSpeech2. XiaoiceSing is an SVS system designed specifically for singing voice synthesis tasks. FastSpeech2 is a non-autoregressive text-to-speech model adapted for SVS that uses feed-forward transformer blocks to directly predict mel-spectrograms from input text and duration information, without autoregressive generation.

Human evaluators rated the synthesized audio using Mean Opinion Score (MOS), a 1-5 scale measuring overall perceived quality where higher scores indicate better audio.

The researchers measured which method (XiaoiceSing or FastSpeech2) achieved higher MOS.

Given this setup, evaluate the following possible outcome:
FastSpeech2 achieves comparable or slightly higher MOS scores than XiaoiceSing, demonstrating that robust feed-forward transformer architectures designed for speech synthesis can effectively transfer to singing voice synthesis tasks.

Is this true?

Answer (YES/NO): YES